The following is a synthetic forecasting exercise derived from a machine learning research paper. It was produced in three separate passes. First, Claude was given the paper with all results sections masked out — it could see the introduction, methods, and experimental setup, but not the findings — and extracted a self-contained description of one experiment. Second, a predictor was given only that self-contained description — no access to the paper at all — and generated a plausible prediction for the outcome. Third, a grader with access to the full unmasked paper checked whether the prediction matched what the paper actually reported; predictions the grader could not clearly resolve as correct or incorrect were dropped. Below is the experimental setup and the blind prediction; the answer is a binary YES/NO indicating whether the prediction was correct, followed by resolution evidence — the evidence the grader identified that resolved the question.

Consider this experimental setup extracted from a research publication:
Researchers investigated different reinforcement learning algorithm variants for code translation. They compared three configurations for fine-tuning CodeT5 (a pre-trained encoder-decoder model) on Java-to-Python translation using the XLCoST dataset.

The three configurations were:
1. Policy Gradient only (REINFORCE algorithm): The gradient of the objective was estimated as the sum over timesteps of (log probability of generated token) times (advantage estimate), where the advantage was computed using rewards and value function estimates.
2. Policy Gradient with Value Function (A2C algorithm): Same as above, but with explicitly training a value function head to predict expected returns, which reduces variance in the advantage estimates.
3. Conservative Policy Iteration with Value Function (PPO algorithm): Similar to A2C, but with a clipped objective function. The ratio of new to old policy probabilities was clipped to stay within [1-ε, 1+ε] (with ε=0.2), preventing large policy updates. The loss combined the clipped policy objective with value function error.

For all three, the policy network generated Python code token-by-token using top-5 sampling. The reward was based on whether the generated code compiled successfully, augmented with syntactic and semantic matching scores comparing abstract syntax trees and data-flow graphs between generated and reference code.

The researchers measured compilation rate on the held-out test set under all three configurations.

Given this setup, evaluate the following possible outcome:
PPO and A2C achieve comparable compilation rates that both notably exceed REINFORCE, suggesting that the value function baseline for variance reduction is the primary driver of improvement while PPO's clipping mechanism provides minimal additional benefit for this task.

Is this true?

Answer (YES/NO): NO